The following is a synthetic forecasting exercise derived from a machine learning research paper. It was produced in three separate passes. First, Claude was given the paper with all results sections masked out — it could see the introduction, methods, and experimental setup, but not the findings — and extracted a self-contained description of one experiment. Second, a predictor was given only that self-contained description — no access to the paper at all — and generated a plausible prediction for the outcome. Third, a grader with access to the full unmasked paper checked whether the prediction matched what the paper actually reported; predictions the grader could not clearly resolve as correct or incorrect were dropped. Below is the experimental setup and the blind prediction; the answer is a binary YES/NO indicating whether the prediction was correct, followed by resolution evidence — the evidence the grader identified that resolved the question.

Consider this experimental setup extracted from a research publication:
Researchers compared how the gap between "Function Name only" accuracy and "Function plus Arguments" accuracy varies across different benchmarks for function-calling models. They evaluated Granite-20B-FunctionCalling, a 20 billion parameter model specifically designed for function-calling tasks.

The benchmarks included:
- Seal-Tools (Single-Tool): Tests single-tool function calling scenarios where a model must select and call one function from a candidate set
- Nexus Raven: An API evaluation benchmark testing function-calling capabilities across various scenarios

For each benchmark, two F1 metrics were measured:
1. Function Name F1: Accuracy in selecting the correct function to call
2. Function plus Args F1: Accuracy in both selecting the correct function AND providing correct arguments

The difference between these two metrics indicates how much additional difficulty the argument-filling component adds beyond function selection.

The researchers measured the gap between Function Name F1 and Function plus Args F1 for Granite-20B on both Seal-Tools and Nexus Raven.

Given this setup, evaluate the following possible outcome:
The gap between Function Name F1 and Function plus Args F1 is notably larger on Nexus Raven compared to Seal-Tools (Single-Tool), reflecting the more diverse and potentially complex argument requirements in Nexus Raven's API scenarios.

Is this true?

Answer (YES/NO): YES